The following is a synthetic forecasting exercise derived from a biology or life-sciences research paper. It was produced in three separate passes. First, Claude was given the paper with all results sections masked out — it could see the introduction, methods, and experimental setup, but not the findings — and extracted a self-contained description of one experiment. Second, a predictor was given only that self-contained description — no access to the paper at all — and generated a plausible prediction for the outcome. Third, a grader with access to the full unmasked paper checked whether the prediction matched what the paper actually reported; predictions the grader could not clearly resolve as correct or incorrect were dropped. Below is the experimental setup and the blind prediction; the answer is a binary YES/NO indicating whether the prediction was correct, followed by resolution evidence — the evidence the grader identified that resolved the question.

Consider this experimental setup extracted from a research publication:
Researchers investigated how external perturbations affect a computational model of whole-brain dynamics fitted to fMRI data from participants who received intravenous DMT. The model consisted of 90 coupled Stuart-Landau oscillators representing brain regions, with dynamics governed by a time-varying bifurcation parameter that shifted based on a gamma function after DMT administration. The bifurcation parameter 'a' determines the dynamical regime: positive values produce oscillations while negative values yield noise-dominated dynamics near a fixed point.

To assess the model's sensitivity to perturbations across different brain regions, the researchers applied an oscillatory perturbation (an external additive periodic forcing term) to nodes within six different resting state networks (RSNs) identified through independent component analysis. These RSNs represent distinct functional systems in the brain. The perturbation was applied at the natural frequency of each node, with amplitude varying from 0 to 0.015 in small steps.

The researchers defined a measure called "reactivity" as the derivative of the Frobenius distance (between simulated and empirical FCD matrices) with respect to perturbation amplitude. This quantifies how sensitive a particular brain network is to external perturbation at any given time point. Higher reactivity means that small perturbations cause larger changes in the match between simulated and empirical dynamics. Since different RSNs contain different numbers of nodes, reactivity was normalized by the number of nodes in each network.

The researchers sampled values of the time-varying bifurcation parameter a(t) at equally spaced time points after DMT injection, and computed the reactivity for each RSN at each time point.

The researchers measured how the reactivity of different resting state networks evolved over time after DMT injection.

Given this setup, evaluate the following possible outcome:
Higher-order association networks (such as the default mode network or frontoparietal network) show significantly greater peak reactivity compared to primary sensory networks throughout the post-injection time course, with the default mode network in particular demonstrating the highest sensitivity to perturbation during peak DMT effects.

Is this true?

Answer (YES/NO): NO